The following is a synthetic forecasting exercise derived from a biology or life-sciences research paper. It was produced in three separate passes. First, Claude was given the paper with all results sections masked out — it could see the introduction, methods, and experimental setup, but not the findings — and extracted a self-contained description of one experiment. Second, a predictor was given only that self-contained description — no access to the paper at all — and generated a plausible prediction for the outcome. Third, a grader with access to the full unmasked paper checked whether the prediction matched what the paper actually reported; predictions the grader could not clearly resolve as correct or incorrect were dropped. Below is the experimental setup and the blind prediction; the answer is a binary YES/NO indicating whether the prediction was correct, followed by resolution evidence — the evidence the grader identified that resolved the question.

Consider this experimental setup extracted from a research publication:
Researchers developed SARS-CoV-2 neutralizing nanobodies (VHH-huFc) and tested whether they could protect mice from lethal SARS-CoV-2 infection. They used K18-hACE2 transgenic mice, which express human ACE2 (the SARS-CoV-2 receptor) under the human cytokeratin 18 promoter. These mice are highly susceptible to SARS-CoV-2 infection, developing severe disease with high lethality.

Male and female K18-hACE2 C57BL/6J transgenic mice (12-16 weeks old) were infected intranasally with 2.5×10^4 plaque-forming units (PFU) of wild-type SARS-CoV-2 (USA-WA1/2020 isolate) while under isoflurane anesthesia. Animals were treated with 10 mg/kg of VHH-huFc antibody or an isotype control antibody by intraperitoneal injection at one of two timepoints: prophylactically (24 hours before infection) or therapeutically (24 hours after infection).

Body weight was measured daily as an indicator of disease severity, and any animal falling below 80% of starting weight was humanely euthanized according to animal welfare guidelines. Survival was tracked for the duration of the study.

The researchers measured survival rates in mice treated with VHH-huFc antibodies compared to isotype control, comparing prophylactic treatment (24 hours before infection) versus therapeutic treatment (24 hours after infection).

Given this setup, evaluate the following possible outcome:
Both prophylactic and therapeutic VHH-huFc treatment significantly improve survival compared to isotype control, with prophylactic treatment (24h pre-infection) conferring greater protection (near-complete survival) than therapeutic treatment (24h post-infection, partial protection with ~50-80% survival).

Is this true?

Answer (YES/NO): YES